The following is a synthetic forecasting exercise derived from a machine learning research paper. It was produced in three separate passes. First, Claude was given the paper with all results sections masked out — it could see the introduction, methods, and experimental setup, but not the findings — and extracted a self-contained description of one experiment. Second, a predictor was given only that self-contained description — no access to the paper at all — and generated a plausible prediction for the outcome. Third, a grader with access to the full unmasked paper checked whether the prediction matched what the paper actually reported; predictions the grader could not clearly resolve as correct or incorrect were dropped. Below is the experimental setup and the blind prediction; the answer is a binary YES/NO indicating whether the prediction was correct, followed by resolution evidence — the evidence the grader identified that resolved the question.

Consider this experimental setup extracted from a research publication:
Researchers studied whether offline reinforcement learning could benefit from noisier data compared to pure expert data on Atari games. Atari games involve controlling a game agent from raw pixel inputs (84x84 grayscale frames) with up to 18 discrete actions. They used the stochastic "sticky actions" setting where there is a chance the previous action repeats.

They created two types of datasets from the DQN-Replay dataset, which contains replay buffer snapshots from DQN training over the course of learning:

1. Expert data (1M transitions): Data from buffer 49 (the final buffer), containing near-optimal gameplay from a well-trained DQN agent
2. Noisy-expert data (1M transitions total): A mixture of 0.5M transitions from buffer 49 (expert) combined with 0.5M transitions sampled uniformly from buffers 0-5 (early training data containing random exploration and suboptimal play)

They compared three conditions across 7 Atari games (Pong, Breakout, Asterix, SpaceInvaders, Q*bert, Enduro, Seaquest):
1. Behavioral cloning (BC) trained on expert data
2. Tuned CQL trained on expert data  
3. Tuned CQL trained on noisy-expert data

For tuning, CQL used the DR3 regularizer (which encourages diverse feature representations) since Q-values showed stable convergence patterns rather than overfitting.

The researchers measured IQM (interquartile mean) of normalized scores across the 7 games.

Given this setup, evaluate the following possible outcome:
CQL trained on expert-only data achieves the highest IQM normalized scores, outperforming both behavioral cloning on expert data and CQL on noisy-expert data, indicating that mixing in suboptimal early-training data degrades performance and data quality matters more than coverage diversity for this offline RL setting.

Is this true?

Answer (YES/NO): NO